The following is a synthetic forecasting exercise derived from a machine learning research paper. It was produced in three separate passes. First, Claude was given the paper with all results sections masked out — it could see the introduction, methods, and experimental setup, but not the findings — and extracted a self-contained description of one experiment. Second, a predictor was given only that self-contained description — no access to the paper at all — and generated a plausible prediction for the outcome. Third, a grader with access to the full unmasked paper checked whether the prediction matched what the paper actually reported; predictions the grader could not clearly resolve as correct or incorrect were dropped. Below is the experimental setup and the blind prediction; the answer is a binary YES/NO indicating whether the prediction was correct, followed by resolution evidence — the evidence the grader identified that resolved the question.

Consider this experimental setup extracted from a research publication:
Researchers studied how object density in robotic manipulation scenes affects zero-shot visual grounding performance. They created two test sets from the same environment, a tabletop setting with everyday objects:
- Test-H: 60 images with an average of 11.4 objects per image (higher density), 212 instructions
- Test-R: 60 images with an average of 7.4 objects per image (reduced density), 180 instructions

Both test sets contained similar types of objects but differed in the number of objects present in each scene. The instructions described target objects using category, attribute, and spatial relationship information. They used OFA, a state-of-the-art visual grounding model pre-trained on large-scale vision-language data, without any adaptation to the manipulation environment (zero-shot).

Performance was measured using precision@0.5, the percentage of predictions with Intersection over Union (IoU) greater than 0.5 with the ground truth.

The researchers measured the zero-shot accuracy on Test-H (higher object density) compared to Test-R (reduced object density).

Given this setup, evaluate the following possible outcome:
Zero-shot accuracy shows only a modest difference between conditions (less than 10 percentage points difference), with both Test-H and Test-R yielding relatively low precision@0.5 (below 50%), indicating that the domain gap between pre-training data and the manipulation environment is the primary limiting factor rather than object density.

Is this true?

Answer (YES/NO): YES